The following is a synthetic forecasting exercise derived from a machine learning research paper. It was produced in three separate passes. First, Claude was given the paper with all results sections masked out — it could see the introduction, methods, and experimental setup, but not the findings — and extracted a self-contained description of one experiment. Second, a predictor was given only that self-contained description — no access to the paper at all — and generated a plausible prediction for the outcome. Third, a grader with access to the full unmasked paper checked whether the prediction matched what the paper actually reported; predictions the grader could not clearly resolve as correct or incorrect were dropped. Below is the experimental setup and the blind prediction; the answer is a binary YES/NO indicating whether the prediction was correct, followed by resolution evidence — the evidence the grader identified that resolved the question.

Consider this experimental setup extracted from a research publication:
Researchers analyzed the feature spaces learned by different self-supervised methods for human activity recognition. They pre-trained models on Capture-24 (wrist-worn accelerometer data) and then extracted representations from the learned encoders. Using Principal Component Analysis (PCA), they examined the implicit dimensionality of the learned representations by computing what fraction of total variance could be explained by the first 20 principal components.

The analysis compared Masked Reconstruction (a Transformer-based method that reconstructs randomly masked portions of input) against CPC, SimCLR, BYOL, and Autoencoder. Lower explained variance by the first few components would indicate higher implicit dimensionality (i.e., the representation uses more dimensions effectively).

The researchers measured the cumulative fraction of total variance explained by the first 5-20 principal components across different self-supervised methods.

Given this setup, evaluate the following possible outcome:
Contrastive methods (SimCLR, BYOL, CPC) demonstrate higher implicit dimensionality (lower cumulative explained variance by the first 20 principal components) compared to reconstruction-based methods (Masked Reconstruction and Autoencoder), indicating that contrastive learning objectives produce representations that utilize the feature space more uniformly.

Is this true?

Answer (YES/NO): NO